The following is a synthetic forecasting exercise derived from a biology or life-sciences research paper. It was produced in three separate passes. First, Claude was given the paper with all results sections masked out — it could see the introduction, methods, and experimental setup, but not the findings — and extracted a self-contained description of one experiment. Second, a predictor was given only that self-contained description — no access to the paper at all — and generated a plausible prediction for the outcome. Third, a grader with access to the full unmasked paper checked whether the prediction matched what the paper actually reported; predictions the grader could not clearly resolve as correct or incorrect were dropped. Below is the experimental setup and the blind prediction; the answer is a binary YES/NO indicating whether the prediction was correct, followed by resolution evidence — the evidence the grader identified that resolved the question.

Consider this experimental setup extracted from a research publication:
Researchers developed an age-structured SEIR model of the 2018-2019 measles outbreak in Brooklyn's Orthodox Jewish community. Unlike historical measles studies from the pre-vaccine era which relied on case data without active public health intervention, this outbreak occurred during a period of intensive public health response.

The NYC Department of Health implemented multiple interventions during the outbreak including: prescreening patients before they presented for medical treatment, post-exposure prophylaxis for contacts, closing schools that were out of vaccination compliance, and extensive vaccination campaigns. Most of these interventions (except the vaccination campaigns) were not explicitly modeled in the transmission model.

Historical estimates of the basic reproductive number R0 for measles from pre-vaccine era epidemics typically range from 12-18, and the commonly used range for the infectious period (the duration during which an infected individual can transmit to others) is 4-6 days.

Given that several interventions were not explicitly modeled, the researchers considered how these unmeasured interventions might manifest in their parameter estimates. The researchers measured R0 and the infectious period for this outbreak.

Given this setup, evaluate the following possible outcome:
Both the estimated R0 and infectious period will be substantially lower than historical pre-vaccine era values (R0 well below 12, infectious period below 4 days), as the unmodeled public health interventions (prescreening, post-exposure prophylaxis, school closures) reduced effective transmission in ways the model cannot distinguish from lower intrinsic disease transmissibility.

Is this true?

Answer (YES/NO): NO